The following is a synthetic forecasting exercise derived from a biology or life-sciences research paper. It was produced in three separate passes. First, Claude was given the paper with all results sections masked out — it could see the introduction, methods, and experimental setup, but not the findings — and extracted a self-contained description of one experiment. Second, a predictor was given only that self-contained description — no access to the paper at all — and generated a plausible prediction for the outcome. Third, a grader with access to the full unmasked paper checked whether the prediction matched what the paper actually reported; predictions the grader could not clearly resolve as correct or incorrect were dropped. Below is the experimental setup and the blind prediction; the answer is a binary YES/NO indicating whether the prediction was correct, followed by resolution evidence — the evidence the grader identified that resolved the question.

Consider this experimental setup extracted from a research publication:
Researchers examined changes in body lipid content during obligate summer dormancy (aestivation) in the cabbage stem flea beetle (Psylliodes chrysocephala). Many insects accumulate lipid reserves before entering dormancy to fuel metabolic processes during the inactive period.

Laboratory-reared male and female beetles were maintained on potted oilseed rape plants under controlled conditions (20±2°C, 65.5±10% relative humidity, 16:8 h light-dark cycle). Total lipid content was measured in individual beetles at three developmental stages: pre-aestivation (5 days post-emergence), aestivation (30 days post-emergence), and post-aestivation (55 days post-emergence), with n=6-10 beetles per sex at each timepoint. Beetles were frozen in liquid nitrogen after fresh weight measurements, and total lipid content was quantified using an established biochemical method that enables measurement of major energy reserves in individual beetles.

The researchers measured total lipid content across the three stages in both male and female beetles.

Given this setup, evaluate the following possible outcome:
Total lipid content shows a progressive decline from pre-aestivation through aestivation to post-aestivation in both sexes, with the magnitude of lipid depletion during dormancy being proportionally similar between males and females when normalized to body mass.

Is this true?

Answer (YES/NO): NO